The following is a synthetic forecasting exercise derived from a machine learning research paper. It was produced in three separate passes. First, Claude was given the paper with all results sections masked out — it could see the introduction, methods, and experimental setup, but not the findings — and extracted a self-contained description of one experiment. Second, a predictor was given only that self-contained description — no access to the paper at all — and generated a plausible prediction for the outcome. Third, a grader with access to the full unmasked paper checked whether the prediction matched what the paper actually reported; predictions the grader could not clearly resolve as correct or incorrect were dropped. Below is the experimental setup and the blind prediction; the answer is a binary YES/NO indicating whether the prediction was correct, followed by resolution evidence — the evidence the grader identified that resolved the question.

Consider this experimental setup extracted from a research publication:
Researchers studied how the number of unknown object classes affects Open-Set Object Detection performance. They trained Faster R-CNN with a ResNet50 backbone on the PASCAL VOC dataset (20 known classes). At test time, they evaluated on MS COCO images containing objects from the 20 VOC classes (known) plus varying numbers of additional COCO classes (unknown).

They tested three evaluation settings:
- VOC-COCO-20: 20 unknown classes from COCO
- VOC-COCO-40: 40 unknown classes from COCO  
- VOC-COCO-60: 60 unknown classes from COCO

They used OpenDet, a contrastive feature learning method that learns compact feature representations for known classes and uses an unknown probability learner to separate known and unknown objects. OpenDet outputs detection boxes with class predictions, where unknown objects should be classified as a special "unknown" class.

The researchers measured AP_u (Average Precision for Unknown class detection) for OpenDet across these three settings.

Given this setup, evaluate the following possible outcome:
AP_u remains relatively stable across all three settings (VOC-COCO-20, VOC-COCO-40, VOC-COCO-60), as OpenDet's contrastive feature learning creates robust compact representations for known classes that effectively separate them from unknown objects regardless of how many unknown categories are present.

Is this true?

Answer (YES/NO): NO